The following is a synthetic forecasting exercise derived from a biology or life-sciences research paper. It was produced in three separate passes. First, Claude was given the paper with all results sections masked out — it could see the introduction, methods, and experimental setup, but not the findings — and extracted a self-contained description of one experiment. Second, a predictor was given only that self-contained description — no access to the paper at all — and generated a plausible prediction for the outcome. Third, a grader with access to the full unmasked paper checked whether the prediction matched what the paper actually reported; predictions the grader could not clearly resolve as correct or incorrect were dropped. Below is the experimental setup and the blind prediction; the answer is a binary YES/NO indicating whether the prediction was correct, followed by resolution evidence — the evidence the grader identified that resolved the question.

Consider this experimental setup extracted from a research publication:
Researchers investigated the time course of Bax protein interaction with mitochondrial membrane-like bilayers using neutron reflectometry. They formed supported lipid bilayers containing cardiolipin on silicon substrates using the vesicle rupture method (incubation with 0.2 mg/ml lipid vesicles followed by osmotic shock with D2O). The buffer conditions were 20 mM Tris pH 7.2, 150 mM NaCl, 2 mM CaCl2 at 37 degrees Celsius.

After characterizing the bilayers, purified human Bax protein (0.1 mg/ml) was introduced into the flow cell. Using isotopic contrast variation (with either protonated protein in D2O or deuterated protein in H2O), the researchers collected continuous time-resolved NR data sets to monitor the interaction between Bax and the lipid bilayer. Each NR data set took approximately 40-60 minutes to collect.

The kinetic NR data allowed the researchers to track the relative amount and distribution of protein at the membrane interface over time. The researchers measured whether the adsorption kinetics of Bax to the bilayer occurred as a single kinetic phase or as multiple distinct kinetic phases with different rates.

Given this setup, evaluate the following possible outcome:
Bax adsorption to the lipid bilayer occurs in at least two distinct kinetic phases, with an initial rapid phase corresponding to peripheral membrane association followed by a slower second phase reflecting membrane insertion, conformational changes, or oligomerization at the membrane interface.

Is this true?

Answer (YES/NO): YES